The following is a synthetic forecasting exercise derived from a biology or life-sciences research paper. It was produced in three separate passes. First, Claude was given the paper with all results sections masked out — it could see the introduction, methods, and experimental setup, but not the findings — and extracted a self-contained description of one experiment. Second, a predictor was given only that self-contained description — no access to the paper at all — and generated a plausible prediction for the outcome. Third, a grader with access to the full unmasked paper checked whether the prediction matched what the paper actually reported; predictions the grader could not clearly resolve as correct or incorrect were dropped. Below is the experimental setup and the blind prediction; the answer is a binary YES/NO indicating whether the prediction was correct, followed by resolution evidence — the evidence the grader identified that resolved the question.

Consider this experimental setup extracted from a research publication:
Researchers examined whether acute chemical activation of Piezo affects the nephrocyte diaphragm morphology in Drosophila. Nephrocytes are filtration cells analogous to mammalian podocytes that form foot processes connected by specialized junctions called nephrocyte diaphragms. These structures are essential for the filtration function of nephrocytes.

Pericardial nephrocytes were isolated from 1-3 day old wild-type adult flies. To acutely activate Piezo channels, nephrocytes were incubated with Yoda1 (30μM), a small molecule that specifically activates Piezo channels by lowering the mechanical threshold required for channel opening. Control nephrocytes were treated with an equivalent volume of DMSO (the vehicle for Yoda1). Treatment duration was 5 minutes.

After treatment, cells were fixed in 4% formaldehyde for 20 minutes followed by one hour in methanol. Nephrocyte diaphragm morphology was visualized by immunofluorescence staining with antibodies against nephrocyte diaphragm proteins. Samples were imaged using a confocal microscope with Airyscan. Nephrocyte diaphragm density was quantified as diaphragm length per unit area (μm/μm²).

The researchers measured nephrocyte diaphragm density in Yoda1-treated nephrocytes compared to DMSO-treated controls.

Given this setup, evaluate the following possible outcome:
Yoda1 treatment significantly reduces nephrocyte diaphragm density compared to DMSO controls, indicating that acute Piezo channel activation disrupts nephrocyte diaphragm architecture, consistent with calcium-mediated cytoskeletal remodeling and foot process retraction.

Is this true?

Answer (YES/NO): NO